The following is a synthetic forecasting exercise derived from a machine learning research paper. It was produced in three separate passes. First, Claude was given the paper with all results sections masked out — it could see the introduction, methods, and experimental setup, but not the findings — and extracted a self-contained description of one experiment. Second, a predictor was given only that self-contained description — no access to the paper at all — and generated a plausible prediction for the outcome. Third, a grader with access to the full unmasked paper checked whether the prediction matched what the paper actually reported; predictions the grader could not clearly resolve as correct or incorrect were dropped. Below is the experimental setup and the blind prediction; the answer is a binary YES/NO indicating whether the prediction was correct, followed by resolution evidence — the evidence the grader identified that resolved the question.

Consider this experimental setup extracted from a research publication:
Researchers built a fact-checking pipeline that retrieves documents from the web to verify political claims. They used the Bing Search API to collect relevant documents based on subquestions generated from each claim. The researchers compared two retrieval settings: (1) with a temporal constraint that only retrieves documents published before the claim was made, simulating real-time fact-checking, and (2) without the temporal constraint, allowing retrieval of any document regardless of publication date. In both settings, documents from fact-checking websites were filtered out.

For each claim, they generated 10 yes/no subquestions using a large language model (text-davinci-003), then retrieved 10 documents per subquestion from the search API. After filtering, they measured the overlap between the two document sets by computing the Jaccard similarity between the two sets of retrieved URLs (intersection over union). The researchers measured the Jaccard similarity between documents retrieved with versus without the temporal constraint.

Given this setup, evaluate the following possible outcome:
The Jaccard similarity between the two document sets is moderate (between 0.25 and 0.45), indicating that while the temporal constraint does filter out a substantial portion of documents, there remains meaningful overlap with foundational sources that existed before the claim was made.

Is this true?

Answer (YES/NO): NO